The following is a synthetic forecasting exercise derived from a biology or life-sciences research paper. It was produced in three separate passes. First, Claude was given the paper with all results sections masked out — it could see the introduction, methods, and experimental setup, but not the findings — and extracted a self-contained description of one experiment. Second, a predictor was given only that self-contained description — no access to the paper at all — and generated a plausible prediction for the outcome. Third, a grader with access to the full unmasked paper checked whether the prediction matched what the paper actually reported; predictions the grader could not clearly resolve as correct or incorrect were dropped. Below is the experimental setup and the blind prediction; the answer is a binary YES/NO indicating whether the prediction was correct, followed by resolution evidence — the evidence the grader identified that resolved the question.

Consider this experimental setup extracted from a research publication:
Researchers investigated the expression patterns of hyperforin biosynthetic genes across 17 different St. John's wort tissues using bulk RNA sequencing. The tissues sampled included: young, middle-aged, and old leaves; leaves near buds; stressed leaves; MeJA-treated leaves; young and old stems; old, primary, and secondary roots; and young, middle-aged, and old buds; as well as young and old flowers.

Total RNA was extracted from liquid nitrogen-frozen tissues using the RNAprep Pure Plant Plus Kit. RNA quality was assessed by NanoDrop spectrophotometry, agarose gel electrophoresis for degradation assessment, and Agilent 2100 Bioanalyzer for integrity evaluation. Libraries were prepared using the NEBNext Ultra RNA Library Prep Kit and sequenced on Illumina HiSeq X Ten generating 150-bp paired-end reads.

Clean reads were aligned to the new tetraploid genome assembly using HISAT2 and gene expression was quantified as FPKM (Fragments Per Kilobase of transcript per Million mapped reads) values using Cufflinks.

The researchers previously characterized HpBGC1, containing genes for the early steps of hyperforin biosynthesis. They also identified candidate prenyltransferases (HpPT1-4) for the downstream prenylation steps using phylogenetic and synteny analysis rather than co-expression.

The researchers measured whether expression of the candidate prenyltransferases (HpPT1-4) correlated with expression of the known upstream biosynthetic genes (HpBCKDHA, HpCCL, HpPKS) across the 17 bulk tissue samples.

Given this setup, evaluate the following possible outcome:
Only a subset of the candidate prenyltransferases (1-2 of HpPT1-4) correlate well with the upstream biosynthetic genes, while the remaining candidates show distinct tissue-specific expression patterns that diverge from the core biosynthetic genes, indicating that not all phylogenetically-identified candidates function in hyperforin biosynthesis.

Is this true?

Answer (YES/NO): NO